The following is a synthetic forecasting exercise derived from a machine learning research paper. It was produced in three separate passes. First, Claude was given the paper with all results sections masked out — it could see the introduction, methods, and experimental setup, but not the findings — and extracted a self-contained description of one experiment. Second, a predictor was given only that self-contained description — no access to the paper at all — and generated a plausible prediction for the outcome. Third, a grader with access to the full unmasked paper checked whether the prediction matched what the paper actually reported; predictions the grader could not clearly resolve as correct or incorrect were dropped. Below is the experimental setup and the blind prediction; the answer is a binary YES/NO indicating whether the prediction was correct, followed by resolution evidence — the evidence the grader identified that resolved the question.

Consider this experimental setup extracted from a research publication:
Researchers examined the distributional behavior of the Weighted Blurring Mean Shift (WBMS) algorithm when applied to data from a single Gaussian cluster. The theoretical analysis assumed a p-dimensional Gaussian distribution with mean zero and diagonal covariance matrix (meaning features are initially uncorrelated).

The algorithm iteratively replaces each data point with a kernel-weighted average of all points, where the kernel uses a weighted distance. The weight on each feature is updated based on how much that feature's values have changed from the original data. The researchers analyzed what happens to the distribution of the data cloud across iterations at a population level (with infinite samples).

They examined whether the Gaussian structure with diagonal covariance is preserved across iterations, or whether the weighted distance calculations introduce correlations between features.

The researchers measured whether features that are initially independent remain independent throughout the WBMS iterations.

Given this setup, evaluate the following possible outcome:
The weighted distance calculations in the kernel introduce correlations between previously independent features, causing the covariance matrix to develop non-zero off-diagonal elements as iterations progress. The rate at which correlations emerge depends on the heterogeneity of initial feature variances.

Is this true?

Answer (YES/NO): NO